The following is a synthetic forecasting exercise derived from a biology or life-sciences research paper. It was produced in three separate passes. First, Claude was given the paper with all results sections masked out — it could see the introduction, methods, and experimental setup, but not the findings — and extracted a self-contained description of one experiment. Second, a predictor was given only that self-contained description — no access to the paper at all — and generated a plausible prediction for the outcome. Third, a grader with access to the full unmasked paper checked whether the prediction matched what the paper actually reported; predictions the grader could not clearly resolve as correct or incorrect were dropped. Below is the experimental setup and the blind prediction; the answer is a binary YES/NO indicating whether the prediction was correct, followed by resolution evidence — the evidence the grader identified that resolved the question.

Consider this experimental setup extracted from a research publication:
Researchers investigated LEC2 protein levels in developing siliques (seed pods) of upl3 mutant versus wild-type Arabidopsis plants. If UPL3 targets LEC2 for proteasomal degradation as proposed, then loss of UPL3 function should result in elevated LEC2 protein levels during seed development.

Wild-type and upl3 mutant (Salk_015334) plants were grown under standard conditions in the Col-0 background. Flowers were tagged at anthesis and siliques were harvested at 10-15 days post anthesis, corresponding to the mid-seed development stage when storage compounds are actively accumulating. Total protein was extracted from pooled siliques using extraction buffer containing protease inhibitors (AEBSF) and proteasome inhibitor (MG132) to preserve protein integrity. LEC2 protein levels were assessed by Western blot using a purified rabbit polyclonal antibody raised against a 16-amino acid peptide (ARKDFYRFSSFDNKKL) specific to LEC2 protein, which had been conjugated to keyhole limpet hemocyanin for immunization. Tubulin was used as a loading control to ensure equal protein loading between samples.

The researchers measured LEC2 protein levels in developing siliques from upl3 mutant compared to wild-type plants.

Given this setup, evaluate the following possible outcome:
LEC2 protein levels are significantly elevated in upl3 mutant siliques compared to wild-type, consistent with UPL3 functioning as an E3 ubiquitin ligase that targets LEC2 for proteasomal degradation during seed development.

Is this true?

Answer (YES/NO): YES